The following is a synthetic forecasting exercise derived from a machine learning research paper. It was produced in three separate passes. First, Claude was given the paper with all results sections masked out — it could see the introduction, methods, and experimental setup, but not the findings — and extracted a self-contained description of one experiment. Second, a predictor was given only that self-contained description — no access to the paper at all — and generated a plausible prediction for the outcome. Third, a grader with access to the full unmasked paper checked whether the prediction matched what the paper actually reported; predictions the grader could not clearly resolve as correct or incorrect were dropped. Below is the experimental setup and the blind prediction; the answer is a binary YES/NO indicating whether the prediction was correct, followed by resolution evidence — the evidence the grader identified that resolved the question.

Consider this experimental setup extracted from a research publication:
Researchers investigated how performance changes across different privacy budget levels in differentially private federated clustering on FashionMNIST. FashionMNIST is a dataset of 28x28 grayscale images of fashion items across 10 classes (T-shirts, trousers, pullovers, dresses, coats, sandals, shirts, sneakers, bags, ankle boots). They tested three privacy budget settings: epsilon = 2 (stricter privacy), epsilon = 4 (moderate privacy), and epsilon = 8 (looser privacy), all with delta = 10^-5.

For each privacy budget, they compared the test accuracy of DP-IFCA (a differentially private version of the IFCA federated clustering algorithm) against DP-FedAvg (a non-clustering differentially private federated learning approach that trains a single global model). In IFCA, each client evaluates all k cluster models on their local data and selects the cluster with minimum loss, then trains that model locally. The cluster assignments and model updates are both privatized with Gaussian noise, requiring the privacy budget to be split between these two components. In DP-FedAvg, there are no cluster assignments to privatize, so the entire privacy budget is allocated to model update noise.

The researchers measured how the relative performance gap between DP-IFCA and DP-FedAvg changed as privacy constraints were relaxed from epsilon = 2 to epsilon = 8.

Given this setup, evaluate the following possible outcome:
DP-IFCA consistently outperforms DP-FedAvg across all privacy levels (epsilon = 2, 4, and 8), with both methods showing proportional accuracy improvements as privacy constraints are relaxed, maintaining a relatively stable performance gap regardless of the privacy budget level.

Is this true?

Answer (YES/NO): NO